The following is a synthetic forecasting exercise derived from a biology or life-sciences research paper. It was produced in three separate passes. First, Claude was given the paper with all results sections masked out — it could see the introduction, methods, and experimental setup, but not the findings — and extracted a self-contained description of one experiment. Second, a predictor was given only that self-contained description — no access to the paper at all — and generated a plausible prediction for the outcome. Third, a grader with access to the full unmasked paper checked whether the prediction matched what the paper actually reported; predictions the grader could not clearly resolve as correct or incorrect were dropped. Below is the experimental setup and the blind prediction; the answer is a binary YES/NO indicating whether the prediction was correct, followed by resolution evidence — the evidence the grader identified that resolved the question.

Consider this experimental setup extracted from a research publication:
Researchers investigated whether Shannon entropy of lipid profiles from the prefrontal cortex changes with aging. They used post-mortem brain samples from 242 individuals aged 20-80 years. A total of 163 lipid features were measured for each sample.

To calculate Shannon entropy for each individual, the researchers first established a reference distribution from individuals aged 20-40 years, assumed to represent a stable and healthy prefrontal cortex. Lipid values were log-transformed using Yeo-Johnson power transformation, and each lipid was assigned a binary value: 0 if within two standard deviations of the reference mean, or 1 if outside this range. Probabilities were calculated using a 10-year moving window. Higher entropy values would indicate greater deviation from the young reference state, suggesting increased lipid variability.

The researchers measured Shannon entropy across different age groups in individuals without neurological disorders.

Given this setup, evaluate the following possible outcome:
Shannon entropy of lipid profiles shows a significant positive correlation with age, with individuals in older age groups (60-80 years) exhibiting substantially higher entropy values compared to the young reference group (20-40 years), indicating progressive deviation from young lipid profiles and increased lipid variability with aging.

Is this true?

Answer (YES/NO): YES